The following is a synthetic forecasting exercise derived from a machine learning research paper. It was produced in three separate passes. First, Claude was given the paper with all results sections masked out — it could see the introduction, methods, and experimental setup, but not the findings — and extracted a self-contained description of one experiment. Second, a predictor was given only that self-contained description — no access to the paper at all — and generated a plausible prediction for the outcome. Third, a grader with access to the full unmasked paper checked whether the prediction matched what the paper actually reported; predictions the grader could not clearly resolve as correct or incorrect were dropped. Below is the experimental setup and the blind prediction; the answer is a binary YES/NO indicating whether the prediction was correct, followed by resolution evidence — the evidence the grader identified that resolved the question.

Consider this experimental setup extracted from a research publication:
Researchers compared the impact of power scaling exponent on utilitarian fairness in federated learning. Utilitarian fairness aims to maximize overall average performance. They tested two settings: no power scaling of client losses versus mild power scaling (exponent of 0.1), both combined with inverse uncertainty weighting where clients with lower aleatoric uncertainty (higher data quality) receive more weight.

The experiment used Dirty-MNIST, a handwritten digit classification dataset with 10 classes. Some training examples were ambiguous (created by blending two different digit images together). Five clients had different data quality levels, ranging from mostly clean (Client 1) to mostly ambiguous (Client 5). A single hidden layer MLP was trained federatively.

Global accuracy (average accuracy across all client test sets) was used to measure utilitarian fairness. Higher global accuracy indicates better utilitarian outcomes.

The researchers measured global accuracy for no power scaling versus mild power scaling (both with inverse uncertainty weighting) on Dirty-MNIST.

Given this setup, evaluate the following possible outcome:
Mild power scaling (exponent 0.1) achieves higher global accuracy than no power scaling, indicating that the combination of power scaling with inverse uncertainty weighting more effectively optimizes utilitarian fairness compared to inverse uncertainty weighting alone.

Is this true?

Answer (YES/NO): YES